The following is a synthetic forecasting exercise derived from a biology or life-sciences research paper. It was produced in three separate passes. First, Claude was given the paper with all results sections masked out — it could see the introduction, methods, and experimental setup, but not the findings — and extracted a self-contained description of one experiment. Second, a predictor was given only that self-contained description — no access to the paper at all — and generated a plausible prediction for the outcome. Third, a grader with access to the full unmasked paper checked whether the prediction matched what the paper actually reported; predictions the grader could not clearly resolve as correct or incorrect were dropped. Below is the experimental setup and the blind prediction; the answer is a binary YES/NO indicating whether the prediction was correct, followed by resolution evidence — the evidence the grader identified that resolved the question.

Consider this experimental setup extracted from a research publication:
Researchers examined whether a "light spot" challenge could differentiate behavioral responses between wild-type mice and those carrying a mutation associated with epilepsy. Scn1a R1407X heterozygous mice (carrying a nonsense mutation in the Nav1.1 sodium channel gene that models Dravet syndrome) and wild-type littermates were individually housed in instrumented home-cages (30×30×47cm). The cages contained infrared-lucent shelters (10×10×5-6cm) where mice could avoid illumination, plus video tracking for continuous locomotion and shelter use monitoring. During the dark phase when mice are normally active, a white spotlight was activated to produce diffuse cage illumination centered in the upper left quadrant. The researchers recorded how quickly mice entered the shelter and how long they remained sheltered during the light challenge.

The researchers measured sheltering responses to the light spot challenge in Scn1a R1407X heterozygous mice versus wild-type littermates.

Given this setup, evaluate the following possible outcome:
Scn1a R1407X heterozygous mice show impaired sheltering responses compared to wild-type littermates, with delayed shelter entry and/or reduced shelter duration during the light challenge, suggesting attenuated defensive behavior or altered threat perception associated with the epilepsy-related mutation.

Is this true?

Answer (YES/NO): NO